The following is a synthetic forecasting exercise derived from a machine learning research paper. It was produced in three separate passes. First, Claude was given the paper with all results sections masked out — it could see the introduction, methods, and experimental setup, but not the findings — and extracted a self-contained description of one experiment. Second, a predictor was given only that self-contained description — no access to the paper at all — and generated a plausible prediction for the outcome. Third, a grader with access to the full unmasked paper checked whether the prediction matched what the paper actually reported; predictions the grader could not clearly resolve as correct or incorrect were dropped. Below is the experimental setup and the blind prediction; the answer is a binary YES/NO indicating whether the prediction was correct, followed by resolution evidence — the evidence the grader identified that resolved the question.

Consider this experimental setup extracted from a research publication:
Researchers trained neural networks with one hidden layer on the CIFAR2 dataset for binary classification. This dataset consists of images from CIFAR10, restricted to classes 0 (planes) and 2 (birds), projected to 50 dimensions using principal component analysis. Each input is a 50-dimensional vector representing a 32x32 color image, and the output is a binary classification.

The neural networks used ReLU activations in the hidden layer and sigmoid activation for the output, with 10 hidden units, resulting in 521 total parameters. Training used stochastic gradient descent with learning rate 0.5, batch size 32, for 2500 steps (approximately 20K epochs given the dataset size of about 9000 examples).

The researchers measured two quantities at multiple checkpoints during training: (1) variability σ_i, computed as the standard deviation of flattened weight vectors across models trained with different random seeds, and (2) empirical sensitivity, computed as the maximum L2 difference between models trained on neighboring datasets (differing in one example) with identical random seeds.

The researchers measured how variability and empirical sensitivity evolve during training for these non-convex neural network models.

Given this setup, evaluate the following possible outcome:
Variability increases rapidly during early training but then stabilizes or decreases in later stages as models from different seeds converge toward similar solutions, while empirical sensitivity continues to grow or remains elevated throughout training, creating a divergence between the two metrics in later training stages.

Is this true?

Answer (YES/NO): NO